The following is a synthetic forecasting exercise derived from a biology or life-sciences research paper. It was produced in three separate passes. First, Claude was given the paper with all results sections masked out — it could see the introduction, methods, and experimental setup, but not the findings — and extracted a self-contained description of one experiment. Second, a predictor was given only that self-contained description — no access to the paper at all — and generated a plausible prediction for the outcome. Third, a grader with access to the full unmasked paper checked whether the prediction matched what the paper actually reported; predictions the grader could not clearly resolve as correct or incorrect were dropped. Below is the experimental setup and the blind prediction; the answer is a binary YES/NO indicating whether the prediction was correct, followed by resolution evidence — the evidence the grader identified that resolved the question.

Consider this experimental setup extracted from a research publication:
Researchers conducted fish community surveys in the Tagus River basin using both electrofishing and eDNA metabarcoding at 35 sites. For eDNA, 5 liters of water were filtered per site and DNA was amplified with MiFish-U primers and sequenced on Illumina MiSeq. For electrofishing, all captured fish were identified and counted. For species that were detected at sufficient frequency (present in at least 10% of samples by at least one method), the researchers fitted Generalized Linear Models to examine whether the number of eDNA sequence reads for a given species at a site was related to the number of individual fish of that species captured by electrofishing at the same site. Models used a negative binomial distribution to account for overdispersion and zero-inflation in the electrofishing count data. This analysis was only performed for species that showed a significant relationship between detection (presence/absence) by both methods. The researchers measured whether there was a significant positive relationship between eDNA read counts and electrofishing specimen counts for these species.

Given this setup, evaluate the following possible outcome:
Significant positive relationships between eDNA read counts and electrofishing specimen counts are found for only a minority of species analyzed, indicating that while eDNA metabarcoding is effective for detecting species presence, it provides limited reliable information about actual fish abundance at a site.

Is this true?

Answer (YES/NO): NO